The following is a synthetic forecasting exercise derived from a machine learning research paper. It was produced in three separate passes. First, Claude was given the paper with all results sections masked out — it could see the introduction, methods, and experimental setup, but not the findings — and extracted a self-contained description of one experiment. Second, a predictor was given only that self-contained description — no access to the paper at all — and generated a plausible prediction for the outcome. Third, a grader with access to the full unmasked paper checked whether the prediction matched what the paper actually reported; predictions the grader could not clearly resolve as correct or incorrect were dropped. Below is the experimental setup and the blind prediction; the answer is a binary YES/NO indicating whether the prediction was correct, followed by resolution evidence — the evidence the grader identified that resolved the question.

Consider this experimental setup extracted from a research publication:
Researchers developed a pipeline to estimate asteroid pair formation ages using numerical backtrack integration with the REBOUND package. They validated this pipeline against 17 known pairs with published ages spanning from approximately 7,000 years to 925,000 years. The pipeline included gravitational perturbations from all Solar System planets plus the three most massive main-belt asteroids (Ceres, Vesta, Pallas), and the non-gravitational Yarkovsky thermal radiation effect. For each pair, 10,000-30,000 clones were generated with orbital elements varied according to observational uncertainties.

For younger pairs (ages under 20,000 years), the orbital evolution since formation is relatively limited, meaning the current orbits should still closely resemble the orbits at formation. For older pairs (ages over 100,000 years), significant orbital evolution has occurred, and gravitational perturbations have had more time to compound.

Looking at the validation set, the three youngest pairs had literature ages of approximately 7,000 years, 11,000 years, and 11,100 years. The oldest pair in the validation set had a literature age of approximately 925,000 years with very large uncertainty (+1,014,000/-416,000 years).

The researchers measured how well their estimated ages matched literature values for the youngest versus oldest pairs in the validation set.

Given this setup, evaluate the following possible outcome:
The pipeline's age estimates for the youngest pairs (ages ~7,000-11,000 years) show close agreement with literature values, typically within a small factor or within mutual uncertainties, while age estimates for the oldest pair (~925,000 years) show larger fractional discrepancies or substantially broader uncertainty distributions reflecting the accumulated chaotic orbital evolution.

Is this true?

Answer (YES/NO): YES